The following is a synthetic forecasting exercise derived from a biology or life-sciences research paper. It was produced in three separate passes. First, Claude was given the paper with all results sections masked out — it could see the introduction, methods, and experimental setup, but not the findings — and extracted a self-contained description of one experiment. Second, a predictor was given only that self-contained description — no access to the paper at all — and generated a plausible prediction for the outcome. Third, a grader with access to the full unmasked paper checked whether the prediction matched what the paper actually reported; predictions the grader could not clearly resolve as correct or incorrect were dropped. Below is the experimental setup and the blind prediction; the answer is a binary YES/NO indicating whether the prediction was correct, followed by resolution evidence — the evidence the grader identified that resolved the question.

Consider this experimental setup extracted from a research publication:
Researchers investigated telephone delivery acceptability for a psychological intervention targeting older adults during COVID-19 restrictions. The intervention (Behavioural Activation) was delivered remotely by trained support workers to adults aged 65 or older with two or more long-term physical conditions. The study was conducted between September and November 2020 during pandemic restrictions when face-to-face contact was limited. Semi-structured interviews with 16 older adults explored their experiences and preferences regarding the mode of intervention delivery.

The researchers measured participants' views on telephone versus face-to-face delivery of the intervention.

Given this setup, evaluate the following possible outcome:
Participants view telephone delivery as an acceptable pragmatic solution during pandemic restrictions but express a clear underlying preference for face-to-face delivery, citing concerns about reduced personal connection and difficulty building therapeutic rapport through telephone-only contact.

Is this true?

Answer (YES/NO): NO